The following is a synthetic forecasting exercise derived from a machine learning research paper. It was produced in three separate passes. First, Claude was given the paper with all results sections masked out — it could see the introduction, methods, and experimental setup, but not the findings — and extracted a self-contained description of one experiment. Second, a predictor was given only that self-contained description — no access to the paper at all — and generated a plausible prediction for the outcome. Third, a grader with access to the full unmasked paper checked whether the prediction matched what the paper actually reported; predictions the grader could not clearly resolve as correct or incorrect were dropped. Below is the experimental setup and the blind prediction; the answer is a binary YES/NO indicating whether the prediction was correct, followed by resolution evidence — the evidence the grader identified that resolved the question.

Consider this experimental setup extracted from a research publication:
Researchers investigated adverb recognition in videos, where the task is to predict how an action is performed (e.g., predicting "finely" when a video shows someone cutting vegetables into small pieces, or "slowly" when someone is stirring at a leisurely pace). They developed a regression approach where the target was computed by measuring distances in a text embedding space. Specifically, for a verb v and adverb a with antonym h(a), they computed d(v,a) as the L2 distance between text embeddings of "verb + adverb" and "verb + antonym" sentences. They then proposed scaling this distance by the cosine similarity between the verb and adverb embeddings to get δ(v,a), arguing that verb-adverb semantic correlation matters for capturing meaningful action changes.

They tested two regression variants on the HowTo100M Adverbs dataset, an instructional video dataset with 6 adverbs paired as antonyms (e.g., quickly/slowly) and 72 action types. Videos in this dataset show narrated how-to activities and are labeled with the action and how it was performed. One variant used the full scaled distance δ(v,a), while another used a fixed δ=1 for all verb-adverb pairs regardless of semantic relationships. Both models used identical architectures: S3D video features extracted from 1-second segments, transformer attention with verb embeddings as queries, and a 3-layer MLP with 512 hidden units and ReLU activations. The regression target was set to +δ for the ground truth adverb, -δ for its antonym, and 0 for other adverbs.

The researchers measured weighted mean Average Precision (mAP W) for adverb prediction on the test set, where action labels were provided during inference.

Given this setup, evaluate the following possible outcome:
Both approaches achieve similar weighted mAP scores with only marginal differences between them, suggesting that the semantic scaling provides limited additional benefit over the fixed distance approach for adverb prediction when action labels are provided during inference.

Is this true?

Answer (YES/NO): NO